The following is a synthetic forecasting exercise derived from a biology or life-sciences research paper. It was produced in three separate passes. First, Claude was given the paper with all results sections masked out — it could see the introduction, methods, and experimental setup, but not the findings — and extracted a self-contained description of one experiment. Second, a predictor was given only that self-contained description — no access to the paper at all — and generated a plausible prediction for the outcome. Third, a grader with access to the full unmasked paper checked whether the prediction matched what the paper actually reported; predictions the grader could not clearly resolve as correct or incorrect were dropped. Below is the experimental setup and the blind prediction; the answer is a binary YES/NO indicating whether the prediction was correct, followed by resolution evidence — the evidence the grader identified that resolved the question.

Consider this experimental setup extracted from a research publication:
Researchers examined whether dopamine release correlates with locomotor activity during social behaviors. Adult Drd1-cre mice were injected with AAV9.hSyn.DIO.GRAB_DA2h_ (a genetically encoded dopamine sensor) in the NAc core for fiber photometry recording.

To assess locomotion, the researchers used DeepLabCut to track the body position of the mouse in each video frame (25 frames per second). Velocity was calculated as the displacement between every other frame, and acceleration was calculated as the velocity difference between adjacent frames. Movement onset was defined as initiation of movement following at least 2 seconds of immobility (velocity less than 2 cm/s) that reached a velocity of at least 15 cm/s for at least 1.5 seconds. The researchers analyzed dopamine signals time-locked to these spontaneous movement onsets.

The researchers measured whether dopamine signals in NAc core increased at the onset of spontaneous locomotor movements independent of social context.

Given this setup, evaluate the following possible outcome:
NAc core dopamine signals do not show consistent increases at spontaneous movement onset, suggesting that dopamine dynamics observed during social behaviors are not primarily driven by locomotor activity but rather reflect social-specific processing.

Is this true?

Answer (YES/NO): YES